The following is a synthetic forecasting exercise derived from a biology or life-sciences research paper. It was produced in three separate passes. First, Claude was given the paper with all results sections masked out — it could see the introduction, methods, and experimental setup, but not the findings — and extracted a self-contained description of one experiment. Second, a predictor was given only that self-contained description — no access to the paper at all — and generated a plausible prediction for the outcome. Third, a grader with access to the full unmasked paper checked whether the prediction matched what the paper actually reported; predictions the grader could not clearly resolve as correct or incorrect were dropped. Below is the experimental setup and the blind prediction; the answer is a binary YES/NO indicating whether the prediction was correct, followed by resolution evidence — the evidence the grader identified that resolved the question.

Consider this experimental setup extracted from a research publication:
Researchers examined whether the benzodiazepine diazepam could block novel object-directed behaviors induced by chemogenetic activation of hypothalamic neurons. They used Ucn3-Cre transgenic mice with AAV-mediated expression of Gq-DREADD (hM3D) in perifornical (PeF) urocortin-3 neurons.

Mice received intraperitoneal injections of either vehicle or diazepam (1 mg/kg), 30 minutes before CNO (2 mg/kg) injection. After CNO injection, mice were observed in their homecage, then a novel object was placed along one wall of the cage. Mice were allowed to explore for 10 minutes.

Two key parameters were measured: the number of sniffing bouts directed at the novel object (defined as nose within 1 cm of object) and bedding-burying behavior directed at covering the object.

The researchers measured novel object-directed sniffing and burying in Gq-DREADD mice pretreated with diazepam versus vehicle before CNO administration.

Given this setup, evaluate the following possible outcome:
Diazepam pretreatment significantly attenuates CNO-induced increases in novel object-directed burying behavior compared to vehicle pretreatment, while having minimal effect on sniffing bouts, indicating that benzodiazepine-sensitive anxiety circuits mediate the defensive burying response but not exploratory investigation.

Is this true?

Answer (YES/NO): NO